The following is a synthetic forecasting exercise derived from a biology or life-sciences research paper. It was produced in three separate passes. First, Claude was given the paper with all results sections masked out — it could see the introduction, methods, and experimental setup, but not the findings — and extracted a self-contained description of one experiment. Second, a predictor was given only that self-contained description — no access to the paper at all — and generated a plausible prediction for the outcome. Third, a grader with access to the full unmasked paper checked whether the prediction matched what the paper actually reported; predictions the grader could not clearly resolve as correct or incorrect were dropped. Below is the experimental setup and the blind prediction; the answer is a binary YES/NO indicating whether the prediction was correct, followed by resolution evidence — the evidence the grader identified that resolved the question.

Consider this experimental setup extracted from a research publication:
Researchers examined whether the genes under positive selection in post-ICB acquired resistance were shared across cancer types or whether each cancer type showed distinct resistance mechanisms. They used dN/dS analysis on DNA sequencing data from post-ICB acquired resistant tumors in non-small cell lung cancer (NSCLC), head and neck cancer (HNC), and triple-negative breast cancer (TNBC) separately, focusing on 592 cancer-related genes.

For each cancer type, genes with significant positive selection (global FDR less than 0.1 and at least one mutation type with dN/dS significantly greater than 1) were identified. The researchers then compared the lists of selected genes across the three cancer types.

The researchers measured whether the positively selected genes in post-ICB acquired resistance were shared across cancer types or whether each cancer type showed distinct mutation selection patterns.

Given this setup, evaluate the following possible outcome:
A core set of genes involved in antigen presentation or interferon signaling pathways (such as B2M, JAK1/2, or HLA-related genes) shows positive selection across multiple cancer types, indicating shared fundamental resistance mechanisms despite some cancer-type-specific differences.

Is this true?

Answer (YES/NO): NO